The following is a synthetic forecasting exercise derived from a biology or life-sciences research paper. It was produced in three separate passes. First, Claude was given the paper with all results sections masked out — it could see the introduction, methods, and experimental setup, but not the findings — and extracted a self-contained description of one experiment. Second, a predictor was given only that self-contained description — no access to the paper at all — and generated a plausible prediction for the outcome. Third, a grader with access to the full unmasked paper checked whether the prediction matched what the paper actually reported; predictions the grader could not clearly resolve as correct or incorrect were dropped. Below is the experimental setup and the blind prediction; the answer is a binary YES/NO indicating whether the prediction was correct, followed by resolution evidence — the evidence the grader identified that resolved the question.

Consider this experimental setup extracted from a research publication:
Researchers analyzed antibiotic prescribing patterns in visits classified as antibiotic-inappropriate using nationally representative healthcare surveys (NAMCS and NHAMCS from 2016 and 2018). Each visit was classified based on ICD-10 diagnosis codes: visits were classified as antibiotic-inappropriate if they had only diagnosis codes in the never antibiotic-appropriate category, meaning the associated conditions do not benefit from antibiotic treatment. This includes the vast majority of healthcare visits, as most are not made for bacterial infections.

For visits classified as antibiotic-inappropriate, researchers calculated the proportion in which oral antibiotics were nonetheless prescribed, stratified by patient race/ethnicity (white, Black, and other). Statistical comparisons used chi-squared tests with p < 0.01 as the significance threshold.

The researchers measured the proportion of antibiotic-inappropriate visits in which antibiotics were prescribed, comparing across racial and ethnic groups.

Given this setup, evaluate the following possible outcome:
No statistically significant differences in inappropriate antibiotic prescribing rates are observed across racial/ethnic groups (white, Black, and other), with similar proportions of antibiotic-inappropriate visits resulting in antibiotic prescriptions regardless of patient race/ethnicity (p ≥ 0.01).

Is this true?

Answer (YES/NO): YES